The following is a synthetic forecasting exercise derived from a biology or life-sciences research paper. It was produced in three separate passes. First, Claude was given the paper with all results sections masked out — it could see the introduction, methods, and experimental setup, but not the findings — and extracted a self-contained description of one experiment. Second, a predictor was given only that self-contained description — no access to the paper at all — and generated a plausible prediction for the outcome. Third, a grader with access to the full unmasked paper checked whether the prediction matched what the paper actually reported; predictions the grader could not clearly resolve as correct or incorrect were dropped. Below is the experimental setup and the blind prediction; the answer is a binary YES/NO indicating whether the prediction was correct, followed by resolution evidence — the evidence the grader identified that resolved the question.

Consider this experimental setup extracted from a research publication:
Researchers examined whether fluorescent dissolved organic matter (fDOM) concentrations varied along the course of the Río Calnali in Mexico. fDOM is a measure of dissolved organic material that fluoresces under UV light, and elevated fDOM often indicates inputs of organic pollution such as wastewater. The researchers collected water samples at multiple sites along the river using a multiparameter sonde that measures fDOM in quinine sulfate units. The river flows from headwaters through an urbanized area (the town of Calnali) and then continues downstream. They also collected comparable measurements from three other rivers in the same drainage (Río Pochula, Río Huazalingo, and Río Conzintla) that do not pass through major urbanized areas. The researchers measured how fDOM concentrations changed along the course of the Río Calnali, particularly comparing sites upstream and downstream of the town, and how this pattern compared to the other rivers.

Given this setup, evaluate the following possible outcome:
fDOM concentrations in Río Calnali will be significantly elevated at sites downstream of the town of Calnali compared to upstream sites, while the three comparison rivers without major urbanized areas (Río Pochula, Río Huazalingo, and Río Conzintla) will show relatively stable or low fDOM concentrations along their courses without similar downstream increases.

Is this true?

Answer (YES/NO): YES